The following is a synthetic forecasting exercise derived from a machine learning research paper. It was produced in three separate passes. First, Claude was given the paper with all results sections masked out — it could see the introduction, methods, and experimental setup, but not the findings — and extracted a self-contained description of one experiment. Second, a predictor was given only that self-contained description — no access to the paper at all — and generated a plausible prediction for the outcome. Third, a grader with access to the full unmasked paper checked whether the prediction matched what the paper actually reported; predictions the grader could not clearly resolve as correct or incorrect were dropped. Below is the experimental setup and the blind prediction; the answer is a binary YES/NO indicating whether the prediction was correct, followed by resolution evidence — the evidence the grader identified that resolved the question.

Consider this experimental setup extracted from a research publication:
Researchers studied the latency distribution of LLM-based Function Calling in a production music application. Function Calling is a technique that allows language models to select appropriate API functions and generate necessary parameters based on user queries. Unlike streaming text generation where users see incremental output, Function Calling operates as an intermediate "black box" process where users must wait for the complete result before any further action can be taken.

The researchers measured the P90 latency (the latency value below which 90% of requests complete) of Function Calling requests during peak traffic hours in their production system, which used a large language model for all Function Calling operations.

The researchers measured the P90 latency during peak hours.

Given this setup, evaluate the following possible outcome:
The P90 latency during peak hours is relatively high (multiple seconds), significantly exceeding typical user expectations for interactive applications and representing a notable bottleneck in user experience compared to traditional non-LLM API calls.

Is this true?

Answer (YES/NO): YES